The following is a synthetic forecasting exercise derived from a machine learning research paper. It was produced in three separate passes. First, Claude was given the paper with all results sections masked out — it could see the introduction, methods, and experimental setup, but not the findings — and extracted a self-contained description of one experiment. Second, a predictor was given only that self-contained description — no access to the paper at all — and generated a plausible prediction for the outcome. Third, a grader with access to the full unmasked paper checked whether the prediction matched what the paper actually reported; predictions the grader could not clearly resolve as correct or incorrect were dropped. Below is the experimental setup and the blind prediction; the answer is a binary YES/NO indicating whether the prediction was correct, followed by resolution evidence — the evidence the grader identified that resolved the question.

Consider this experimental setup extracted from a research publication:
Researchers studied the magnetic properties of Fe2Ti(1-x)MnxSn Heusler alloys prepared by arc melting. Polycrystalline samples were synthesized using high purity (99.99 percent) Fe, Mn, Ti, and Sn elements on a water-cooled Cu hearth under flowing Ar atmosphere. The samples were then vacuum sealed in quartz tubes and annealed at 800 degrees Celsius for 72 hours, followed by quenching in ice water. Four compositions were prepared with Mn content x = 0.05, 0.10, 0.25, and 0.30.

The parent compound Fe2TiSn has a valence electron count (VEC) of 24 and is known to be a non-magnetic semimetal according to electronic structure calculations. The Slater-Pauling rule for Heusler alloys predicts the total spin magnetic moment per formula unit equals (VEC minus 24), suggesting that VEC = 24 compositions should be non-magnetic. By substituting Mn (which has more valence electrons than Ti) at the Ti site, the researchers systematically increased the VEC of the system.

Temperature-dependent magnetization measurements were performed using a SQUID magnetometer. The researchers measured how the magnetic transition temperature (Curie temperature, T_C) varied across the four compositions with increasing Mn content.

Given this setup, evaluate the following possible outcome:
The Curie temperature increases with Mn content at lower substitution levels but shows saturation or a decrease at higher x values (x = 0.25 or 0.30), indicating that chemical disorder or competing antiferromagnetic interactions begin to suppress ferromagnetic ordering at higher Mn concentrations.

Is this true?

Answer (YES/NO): NO